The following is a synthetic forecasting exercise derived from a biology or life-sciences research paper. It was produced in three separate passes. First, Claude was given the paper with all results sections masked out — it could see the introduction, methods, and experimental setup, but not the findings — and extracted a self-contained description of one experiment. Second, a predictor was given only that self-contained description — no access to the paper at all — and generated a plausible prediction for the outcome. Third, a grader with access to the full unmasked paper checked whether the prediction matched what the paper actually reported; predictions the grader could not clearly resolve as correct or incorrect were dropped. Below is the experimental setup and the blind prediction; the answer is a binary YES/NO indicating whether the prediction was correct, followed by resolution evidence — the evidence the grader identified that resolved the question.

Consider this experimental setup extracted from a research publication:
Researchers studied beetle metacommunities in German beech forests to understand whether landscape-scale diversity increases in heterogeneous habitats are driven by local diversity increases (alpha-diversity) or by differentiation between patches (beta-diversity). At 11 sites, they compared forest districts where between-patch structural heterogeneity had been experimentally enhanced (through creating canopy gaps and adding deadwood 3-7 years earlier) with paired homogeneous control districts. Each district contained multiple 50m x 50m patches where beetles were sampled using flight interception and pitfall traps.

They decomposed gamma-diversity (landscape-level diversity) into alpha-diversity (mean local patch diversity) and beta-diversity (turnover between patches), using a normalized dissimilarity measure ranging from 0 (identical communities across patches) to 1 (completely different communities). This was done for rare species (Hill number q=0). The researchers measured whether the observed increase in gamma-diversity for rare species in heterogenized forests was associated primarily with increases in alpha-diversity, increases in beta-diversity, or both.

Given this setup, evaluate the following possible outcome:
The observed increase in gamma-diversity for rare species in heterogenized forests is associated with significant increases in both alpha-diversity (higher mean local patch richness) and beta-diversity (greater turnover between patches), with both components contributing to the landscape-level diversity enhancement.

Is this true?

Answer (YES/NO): YES